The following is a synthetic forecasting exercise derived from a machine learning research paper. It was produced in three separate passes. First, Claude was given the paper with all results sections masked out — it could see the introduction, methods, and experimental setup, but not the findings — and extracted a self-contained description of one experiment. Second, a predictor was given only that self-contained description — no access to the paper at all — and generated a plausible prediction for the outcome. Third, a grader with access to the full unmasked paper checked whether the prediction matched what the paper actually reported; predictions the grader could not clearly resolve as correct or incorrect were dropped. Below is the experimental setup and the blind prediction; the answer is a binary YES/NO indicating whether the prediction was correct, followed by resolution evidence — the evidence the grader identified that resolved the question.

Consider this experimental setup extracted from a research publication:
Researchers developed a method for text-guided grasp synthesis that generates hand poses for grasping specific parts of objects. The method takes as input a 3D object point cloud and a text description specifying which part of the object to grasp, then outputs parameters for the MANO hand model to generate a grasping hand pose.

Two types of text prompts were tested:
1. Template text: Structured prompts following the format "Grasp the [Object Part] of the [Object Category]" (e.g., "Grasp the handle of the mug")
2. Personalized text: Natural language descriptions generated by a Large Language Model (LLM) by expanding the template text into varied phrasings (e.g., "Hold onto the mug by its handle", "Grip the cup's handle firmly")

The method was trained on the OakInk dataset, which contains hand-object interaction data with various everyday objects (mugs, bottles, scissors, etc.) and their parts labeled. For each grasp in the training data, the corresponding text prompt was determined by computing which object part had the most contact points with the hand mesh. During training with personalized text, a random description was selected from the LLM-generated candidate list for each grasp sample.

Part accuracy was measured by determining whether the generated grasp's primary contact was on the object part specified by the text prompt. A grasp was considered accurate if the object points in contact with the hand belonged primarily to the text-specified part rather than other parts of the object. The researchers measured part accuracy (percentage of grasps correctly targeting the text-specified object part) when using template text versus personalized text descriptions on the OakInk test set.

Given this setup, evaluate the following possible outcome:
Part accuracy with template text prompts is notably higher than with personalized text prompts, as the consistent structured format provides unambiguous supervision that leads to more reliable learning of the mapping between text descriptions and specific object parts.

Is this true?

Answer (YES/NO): YES